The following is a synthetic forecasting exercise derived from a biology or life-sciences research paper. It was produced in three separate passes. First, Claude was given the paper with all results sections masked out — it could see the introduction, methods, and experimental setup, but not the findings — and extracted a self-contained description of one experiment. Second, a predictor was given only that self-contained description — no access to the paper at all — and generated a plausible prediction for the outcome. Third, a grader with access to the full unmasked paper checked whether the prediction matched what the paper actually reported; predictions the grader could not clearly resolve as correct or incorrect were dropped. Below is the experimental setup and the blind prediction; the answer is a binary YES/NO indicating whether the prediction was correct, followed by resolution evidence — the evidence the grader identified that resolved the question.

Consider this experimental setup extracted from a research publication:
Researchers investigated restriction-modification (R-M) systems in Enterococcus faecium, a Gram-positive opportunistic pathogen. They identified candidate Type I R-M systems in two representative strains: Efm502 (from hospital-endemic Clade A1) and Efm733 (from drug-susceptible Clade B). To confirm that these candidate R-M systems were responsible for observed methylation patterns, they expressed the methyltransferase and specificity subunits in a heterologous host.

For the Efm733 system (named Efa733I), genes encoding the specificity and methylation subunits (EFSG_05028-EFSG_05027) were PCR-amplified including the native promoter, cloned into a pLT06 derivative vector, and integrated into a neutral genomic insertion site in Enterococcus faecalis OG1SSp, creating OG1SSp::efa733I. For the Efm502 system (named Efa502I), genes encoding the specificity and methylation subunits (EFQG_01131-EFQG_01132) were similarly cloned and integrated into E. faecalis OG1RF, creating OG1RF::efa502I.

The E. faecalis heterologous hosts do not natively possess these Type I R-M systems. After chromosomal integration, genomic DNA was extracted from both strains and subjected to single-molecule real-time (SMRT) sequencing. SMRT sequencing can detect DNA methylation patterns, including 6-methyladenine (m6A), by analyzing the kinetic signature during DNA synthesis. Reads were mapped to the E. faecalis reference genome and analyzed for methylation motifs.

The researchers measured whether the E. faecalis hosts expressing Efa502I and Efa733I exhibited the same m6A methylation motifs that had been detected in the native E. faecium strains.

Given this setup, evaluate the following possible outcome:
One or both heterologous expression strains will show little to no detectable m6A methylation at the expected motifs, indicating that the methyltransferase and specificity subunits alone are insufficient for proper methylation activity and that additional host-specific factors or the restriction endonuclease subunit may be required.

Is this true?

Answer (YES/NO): NO